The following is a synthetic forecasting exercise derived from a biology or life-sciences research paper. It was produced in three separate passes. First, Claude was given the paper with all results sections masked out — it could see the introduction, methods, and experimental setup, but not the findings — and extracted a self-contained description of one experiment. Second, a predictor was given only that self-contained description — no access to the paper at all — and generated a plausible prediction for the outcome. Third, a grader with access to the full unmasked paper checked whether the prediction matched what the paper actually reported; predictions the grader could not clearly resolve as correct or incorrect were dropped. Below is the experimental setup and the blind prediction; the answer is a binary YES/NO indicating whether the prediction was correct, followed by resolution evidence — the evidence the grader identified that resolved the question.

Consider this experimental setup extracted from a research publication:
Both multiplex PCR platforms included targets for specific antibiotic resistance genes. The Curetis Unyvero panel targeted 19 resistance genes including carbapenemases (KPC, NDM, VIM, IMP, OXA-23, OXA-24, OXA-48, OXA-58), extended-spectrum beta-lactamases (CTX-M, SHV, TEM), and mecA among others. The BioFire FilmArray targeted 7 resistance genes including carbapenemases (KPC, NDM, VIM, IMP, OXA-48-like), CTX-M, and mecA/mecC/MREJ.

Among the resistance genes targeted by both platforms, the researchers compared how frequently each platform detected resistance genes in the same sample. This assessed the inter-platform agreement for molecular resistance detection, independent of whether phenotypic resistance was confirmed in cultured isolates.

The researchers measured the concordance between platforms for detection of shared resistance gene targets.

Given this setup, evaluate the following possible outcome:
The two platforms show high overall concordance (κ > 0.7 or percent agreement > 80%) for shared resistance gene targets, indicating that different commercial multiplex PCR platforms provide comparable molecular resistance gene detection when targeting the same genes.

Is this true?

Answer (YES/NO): NO